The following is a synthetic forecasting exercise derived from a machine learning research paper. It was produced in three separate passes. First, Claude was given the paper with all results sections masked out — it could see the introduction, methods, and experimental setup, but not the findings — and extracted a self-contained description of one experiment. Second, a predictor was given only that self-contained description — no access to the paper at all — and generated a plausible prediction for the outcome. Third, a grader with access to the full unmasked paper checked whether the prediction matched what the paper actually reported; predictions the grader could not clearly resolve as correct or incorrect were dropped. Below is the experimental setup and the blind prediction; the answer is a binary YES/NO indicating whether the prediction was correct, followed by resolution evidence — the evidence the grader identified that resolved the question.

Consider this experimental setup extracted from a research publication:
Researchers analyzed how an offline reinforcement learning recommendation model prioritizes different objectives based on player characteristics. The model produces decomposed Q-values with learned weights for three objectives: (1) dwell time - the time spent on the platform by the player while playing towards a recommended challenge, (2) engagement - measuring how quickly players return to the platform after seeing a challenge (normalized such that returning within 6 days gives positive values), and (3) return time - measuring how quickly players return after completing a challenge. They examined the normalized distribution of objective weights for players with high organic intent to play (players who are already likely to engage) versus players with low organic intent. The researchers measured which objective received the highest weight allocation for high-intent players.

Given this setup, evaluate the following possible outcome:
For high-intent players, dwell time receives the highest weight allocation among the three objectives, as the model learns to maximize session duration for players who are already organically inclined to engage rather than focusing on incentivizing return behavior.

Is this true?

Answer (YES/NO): NO